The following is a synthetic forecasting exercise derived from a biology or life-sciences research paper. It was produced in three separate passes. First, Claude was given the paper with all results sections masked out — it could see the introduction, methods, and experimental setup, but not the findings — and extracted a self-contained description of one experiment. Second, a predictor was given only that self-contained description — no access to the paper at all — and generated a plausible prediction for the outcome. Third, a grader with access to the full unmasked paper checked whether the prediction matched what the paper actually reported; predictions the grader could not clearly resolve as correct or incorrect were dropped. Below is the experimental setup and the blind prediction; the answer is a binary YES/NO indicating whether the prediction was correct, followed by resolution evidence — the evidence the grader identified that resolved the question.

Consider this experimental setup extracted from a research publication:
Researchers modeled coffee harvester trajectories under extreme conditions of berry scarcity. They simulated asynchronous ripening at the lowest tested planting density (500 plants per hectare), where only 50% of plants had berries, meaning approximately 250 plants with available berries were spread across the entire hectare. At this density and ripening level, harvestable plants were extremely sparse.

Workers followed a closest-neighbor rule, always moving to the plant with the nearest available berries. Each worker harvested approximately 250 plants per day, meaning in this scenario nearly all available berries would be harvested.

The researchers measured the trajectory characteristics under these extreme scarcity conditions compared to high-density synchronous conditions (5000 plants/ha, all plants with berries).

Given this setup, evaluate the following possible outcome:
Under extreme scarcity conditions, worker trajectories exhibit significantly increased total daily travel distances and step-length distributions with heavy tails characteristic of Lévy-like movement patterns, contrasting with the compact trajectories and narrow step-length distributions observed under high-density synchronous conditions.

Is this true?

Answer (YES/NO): NO